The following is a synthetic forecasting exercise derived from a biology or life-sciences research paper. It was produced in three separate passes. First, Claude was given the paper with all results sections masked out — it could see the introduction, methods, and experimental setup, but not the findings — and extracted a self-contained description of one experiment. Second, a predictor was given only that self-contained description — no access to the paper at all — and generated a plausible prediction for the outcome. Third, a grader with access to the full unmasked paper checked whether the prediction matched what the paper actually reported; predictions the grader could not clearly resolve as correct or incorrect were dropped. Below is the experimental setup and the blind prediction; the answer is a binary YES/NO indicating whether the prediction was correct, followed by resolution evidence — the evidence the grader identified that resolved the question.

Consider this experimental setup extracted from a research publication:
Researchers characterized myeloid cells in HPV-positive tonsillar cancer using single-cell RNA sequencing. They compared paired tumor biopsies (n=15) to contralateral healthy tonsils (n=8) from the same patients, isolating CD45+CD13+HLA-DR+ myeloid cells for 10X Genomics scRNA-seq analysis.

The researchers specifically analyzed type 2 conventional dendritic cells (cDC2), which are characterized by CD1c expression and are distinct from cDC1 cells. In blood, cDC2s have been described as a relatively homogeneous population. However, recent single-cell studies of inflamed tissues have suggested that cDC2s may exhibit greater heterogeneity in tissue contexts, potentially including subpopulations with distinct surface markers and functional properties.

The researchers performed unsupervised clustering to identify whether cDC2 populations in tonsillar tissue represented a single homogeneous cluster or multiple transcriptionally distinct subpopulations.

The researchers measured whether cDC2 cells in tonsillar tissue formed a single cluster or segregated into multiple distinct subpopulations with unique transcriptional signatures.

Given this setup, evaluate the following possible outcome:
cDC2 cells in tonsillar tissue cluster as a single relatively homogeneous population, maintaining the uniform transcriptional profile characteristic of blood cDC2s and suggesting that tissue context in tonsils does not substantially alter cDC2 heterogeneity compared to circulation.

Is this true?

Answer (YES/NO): NO